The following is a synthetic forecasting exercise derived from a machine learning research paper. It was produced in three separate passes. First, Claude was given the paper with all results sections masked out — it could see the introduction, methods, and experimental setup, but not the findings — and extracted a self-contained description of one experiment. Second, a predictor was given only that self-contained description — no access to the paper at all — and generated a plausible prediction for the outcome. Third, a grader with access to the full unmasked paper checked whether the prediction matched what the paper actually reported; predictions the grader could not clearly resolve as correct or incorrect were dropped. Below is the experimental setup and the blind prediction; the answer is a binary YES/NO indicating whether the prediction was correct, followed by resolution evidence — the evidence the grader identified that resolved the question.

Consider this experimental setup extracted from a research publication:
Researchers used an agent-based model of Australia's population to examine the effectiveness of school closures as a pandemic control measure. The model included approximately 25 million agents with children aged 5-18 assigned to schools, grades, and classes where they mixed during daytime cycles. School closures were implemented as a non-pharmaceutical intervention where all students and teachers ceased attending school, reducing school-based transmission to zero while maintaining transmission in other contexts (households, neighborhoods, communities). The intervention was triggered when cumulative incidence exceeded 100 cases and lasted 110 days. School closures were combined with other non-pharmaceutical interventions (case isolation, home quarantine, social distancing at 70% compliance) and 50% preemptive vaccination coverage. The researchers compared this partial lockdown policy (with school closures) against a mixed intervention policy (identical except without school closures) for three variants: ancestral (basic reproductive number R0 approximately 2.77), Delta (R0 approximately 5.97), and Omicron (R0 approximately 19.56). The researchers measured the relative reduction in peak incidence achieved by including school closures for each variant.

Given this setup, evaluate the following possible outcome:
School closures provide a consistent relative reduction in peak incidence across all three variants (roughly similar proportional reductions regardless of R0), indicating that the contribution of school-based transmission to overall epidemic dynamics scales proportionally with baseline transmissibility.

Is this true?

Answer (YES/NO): NO